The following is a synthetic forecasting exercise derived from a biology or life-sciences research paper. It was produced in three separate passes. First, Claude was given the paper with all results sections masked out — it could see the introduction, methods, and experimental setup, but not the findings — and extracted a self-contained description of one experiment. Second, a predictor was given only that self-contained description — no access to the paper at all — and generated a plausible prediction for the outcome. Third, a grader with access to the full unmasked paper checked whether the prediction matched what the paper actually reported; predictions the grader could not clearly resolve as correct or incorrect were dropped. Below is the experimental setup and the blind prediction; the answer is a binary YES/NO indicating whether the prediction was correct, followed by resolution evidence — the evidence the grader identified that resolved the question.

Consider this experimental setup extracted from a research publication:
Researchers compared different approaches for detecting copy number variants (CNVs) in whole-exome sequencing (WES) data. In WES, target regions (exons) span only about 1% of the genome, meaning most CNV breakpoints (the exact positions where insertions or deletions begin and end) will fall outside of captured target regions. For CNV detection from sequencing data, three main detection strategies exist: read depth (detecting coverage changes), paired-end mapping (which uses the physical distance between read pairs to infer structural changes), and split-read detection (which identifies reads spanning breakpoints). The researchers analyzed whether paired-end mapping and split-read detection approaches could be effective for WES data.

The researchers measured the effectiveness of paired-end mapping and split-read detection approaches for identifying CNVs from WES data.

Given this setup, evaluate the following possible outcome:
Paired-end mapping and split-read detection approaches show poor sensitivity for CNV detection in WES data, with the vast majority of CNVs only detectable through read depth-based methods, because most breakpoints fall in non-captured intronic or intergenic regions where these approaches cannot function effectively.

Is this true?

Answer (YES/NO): YES